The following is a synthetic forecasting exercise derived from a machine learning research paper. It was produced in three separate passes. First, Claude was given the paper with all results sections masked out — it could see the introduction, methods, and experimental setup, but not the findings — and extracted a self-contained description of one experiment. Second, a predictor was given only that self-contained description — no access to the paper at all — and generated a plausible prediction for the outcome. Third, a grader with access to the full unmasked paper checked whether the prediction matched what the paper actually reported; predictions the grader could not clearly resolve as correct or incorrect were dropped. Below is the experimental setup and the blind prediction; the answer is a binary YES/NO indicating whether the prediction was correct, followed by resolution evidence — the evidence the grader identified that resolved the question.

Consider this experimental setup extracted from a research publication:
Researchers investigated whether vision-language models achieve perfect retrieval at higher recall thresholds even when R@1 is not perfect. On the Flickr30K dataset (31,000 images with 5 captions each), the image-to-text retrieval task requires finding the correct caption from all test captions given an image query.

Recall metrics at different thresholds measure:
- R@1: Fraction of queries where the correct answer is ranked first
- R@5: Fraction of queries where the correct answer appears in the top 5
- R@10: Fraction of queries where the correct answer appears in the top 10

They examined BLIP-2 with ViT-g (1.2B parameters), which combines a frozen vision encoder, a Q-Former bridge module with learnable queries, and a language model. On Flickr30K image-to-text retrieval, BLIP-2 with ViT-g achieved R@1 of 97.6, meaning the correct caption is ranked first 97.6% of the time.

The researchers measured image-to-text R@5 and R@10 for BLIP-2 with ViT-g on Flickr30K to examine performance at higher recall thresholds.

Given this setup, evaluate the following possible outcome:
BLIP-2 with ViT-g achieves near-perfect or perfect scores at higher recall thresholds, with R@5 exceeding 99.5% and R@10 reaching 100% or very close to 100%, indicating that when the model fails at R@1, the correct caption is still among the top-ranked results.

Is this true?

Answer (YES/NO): YES